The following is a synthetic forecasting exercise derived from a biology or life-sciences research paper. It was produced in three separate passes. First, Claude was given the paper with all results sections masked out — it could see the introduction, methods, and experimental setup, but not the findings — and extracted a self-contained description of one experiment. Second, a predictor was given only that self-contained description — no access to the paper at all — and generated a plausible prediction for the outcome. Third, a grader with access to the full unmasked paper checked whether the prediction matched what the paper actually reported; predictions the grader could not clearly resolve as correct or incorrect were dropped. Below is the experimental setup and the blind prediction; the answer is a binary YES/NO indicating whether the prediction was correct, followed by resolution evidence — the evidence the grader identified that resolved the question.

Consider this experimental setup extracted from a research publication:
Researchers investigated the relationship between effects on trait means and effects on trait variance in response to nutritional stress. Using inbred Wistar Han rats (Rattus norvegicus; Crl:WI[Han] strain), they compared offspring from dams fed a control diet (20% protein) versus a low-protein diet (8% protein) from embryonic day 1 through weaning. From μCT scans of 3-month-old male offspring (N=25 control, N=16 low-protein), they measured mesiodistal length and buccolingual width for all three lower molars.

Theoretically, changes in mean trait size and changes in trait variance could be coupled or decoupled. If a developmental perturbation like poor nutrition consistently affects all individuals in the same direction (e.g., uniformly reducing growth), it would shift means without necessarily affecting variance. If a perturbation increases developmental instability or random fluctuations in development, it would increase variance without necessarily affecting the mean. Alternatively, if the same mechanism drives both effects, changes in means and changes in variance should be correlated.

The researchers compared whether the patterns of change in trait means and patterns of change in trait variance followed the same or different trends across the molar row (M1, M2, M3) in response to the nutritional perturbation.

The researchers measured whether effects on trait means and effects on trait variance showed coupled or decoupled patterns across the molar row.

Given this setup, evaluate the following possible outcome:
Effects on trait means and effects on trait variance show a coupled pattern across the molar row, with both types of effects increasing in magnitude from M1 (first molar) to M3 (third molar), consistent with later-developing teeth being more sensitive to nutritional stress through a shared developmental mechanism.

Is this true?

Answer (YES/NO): NO